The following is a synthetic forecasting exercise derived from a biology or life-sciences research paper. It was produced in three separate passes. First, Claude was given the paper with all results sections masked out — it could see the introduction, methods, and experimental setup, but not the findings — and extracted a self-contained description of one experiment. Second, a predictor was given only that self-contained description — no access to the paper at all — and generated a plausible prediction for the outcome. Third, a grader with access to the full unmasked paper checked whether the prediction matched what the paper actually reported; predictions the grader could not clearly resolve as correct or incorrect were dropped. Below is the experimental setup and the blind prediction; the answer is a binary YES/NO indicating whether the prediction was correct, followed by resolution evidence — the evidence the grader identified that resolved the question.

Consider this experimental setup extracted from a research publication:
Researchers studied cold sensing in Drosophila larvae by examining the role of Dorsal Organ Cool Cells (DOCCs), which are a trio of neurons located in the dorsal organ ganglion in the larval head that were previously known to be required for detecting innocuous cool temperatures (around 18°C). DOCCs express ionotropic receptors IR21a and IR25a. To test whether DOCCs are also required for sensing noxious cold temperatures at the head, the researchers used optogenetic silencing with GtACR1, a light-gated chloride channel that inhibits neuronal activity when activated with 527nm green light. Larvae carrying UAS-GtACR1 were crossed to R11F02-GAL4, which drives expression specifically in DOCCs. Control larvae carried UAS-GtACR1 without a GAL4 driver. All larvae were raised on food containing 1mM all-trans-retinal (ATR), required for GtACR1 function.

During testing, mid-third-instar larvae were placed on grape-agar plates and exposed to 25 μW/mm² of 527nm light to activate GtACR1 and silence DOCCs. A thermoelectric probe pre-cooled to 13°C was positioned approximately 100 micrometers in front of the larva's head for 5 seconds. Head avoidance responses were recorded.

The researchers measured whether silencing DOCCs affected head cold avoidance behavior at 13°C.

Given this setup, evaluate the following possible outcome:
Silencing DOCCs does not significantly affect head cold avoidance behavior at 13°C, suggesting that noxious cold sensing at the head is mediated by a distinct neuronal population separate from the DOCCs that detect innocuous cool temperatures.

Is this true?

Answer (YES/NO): YES